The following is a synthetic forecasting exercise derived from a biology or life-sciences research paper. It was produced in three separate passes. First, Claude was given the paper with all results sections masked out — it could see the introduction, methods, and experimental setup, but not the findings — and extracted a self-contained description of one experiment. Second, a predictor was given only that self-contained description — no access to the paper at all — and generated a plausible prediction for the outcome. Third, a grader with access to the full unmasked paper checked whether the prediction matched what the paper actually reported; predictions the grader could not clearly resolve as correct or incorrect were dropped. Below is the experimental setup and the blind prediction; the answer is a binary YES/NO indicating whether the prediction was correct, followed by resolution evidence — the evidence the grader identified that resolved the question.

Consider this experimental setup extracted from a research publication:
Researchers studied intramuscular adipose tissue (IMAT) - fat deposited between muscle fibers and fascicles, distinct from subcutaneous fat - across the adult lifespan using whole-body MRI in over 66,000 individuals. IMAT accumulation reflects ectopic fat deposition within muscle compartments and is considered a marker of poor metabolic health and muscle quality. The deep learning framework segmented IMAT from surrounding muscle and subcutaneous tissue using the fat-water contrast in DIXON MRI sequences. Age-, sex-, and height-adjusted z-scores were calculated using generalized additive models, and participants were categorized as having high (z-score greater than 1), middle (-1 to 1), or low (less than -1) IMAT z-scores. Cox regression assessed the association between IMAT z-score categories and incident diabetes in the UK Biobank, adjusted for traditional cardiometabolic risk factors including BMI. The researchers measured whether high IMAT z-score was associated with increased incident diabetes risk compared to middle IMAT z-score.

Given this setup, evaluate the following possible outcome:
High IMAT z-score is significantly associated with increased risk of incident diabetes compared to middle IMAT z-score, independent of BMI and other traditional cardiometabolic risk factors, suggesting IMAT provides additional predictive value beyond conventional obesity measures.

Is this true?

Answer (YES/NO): YES